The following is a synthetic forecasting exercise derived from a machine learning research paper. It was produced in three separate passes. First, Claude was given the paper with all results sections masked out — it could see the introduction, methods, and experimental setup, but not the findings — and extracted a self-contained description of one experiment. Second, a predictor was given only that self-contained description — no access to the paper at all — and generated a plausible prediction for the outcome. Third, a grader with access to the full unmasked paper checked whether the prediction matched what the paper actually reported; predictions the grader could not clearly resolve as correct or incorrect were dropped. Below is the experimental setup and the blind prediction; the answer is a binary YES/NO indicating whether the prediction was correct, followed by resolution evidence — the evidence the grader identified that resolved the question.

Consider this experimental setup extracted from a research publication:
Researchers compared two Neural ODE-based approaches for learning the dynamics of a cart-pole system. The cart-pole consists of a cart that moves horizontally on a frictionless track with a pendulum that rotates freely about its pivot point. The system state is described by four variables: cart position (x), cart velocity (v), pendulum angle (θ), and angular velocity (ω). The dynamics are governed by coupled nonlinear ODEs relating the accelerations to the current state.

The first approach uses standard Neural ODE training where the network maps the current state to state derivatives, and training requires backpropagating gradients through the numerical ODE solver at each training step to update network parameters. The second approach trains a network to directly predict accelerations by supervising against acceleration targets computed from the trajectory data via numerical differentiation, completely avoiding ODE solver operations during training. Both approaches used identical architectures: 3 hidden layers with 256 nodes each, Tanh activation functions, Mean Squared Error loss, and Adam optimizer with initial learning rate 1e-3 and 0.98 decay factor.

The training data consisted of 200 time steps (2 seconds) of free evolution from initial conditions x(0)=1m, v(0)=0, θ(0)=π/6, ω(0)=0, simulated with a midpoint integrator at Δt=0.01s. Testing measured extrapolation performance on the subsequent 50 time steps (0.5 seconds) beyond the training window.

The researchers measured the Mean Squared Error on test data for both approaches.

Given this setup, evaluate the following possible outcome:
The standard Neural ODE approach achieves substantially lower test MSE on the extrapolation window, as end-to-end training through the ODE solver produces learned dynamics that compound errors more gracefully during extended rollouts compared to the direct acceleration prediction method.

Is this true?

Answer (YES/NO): NO